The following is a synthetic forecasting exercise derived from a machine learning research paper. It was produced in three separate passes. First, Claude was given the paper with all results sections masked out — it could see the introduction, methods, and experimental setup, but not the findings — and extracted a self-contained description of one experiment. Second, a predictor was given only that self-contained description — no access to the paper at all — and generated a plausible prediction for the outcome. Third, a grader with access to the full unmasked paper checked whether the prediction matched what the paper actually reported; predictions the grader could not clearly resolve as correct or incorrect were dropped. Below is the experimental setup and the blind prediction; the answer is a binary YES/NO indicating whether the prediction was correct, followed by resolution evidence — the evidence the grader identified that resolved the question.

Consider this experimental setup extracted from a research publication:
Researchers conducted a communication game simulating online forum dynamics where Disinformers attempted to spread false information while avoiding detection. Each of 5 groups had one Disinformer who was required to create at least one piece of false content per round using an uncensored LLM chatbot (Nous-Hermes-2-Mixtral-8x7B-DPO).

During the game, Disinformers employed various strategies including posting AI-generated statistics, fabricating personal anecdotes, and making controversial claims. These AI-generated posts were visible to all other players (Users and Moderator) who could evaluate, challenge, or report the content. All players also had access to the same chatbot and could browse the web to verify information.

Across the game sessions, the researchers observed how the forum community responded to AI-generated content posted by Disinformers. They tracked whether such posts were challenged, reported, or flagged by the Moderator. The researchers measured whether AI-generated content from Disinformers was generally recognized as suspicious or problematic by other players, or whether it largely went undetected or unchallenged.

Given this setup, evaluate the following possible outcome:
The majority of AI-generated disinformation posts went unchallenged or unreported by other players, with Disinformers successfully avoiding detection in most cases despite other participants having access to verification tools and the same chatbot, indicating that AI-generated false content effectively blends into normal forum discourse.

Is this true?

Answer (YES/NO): YES